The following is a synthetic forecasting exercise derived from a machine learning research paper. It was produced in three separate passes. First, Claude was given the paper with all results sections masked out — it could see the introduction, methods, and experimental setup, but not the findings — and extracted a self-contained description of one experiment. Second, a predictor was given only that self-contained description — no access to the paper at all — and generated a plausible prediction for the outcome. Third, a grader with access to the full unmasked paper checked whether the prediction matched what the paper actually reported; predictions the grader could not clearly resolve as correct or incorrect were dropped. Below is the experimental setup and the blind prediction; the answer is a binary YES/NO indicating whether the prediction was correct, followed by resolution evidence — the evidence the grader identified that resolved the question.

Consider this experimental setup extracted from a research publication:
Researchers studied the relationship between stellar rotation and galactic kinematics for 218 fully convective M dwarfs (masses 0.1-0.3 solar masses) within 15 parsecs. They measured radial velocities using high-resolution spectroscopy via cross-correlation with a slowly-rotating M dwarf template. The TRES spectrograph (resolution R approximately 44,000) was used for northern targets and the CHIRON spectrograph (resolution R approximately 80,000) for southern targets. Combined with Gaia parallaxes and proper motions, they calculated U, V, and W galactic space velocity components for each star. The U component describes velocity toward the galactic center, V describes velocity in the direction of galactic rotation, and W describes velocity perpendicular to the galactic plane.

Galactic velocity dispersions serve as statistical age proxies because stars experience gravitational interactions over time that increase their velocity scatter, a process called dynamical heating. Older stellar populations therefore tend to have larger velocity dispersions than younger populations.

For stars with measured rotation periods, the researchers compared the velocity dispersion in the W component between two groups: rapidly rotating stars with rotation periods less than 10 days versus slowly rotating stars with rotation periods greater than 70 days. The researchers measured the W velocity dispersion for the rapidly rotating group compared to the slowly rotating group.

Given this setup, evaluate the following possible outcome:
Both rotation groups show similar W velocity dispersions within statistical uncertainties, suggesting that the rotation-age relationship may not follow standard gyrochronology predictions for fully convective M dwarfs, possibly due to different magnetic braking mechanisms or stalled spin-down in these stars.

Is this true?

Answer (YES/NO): NO